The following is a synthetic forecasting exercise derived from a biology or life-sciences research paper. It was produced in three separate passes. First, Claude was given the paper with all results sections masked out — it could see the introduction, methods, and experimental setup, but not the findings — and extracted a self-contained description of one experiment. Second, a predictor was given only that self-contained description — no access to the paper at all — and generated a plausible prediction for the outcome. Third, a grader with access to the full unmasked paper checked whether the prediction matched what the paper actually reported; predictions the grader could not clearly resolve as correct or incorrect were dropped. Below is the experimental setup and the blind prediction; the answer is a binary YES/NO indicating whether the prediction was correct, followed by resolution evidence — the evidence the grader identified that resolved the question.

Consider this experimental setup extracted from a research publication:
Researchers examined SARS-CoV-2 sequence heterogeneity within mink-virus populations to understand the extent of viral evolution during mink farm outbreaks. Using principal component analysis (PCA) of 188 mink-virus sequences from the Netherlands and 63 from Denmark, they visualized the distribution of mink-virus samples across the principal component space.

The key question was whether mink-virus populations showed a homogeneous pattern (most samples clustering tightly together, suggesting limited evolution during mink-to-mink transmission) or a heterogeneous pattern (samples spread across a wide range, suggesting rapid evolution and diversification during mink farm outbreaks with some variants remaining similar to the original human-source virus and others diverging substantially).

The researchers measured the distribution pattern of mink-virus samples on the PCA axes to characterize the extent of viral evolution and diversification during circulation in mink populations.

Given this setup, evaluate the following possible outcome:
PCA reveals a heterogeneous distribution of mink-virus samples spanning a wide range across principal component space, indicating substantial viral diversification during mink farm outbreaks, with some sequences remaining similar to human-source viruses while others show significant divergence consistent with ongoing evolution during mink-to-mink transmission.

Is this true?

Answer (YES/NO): YES